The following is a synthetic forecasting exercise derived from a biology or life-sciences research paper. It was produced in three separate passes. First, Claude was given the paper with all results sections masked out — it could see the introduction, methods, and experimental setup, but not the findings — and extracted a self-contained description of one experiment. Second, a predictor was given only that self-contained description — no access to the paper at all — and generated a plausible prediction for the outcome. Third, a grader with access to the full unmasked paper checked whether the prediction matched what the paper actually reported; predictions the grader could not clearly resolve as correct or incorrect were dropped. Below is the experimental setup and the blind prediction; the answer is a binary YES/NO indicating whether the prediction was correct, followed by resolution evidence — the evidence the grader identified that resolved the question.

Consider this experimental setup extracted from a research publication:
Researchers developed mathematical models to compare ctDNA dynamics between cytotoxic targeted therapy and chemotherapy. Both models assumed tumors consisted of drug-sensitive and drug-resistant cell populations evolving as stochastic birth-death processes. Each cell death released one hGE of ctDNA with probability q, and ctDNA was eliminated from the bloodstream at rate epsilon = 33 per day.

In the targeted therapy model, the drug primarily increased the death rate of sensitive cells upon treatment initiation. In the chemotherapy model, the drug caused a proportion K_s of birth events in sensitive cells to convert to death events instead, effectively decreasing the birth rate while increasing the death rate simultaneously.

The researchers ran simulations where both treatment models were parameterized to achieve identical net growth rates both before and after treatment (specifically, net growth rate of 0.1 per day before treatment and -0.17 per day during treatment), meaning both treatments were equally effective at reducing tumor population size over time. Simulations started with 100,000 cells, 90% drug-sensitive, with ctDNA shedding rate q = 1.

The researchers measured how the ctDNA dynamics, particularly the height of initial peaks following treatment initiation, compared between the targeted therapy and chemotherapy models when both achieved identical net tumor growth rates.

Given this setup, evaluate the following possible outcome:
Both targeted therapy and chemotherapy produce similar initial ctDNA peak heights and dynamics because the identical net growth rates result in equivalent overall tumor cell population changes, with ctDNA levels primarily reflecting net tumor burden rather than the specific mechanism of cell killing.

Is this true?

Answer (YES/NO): NO